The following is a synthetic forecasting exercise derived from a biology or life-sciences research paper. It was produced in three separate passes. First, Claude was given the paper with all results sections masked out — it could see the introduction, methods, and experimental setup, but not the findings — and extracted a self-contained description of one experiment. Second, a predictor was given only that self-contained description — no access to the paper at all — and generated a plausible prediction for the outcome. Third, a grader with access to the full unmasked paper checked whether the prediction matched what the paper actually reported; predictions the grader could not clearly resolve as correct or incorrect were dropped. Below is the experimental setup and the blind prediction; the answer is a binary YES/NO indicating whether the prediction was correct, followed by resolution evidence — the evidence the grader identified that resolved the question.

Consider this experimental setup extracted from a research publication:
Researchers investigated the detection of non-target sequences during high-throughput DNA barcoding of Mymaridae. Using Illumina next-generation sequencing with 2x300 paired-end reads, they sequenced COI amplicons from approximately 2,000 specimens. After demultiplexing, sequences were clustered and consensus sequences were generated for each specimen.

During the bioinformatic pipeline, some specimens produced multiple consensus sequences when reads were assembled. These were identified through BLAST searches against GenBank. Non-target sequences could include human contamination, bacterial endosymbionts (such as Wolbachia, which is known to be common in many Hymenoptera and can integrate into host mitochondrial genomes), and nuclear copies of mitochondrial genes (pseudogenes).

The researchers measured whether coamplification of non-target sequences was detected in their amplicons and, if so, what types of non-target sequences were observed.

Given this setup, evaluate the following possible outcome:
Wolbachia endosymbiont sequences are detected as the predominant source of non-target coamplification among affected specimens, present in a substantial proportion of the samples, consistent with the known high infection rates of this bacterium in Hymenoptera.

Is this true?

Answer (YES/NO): NO